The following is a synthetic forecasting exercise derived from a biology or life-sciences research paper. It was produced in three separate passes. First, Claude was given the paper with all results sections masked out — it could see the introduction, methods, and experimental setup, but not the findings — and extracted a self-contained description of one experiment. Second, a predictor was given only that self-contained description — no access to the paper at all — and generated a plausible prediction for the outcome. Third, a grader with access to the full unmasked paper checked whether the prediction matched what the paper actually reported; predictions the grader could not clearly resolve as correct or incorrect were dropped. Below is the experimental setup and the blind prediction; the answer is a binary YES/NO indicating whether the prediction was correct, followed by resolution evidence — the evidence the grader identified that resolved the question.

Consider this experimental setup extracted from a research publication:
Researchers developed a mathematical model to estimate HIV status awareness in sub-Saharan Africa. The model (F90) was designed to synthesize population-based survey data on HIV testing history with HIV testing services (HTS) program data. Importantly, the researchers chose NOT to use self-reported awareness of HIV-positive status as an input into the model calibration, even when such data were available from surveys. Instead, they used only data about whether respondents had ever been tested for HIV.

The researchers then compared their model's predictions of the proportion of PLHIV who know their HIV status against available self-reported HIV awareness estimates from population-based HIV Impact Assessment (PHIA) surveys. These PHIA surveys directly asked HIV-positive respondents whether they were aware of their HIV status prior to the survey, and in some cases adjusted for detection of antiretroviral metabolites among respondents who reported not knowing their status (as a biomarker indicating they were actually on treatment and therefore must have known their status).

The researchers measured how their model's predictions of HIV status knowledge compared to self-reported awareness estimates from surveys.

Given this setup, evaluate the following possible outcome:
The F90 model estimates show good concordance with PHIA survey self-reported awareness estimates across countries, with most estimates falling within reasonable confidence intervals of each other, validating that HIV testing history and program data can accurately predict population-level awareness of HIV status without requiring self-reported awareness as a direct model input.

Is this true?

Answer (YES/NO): NO